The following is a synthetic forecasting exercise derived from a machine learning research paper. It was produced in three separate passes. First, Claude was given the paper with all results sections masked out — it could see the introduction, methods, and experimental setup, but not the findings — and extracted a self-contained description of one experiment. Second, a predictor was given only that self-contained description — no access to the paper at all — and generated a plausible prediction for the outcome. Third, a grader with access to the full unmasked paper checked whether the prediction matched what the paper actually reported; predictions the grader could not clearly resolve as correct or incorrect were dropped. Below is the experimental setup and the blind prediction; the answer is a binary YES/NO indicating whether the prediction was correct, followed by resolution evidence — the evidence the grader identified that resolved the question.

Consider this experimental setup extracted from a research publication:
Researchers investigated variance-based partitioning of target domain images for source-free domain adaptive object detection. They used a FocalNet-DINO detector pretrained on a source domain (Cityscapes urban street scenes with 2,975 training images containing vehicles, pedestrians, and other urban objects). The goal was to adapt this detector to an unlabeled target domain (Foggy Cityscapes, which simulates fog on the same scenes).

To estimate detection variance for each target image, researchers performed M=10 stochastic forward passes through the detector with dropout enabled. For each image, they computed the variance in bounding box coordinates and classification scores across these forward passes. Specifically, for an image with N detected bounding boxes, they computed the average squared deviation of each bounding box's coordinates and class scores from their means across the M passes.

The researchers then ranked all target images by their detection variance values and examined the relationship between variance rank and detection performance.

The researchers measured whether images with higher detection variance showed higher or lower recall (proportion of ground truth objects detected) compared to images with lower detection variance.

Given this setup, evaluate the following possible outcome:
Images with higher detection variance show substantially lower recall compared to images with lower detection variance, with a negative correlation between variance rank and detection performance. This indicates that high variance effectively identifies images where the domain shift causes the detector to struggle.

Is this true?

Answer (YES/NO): NO